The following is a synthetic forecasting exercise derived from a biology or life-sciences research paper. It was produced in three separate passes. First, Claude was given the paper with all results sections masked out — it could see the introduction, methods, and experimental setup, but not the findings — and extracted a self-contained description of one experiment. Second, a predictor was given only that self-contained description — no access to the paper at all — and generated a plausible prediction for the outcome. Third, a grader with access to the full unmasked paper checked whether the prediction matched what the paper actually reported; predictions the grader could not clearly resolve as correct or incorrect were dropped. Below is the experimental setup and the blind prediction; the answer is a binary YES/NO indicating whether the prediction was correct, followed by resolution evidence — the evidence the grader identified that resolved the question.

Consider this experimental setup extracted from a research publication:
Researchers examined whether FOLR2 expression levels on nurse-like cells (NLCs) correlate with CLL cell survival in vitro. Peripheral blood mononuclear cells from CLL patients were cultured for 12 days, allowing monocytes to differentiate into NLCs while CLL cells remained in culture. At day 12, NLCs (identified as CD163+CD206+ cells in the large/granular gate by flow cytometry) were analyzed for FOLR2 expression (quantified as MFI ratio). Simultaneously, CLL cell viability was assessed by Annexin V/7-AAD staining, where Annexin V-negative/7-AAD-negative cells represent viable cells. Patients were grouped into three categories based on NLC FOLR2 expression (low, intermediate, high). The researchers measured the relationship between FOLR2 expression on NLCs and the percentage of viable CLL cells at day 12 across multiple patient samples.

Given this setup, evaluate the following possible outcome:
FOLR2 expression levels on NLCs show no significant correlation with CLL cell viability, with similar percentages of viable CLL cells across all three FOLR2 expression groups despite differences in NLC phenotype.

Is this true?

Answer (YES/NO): NO